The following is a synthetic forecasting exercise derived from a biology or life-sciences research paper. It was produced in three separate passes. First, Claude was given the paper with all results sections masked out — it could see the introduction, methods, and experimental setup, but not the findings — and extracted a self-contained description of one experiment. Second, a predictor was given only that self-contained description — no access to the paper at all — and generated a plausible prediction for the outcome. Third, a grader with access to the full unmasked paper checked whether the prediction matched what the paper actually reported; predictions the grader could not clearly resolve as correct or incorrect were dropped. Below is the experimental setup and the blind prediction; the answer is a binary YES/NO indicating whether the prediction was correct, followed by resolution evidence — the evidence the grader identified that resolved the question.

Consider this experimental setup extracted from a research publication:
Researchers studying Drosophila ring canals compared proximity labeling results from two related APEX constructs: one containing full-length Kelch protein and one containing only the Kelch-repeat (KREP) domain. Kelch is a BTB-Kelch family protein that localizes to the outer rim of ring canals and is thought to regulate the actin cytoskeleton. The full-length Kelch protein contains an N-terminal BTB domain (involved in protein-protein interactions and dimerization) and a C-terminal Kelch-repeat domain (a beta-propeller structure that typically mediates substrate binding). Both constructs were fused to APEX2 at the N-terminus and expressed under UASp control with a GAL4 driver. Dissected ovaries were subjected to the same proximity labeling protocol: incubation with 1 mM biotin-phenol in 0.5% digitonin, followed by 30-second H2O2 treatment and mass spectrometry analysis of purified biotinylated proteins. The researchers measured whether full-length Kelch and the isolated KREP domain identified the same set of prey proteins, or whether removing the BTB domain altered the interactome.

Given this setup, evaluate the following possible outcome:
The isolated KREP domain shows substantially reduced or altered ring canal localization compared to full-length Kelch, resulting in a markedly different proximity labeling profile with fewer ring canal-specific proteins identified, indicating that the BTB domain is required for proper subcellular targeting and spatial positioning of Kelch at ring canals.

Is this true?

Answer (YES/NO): NO